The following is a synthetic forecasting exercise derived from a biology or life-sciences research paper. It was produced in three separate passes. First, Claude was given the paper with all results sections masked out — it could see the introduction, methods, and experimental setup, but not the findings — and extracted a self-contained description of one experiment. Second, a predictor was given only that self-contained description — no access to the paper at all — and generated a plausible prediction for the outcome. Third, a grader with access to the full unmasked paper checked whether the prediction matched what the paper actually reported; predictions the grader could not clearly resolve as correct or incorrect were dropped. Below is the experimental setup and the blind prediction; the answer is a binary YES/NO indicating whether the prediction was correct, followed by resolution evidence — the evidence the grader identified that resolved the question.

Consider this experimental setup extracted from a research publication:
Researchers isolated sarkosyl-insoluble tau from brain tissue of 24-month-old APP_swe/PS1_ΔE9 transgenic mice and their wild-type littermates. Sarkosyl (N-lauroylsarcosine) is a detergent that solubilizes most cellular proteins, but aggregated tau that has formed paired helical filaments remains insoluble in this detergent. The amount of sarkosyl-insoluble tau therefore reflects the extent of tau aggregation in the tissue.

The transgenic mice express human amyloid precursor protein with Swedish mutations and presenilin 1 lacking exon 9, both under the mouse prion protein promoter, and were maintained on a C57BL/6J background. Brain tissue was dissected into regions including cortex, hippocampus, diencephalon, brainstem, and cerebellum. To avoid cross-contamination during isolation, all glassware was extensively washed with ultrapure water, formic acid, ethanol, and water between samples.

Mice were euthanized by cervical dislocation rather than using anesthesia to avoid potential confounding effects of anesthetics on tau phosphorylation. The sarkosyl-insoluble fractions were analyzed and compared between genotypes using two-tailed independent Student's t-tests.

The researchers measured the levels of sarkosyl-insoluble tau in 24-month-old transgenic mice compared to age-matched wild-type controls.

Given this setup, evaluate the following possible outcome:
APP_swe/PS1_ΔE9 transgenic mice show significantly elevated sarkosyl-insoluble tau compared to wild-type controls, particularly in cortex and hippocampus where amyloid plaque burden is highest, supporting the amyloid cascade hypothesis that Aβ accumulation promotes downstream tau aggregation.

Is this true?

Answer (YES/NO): NO